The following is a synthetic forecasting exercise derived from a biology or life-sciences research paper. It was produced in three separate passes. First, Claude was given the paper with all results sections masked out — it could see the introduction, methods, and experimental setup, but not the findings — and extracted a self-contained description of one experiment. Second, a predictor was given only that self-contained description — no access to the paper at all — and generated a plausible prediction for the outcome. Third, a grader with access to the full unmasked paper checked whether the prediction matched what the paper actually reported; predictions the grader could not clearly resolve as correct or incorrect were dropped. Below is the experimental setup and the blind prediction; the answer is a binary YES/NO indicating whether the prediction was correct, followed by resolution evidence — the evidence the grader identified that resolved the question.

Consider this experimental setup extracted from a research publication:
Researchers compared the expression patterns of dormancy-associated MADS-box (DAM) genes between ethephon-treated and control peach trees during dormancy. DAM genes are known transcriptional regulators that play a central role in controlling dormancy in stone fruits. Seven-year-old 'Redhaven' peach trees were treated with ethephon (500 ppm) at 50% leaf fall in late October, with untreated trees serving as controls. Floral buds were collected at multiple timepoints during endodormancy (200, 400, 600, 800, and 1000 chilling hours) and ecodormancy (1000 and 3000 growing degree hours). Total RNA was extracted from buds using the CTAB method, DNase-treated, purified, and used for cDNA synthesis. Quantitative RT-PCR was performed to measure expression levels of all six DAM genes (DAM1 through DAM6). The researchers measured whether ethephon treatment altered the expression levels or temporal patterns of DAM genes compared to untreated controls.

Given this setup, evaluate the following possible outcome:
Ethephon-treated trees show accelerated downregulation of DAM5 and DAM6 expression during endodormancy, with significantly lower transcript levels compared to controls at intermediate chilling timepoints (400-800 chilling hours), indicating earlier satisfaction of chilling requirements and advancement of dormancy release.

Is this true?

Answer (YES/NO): NO